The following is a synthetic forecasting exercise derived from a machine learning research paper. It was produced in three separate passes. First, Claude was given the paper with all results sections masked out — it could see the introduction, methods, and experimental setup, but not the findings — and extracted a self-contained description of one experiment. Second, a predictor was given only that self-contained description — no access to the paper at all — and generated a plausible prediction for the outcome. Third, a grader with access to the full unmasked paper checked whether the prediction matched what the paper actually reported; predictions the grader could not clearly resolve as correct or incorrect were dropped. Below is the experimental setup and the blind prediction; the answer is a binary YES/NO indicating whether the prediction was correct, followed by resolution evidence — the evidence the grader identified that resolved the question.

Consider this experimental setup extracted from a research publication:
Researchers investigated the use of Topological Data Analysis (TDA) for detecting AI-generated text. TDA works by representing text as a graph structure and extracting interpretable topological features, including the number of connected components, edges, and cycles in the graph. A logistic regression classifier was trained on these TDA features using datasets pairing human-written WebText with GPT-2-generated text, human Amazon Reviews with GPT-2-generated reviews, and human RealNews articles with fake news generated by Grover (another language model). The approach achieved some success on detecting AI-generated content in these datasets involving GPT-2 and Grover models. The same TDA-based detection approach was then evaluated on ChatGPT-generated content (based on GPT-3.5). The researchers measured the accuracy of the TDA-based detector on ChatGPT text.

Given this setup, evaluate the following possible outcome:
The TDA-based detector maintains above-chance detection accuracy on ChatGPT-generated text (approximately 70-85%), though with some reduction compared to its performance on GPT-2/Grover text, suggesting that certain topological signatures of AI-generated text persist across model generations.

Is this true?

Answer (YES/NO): NO